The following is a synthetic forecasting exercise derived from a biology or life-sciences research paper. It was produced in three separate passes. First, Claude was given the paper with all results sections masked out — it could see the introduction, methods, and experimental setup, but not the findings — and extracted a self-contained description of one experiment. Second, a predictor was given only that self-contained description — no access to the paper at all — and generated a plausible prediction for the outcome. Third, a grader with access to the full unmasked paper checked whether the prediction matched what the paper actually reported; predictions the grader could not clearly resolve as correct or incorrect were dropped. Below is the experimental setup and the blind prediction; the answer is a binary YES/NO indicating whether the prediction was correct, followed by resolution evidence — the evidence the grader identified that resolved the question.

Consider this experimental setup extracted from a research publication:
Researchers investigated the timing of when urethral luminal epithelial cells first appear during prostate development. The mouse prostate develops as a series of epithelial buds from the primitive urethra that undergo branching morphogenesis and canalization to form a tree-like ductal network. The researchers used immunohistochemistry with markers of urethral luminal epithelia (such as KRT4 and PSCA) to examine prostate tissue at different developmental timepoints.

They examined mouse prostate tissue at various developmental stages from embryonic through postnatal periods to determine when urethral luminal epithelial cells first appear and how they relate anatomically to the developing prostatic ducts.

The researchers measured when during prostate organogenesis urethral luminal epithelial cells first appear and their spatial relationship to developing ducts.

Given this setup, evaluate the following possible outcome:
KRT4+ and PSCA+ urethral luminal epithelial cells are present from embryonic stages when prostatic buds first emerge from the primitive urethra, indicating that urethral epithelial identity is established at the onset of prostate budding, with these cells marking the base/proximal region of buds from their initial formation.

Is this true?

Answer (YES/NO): NO